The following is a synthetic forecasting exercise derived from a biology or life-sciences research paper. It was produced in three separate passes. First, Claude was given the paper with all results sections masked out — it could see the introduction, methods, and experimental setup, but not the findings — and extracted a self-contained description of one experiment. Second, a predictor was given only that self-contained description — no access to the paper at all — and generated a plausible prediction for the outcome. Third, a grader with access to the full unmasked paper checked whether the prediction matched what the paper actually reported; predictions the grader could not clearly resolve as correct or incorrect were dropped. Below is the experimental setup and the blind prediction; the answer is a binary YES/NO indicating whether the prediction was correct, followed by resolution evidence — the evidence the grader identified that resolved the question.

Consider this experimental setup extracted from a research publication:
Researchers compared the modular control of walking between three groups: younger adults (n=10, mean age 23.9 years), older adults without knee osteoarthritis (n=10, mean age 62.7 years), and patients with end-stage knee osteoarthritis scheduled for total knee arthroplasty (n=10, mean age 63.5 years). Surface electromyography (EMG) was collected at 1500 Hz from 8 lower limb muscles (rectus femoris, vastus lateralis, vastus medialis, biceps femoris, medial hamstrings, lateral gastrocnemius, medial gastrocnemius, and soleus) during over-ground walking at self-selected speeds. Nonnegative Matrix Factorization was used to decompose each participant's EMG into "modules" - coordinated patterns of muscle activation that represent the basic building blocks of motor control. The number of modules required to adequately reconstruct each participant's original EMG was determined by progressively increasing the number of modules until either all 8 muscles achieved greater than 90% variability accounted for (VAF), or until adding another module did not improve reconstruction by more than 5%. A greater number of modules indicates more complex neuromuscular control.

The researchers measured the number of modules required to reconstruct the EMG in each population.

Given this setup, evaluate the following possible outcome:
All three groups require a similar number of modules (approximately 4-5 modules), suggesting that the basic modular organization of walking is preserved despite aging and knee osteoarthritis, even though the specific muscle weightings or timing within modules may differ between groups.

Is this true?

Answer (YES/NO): NO